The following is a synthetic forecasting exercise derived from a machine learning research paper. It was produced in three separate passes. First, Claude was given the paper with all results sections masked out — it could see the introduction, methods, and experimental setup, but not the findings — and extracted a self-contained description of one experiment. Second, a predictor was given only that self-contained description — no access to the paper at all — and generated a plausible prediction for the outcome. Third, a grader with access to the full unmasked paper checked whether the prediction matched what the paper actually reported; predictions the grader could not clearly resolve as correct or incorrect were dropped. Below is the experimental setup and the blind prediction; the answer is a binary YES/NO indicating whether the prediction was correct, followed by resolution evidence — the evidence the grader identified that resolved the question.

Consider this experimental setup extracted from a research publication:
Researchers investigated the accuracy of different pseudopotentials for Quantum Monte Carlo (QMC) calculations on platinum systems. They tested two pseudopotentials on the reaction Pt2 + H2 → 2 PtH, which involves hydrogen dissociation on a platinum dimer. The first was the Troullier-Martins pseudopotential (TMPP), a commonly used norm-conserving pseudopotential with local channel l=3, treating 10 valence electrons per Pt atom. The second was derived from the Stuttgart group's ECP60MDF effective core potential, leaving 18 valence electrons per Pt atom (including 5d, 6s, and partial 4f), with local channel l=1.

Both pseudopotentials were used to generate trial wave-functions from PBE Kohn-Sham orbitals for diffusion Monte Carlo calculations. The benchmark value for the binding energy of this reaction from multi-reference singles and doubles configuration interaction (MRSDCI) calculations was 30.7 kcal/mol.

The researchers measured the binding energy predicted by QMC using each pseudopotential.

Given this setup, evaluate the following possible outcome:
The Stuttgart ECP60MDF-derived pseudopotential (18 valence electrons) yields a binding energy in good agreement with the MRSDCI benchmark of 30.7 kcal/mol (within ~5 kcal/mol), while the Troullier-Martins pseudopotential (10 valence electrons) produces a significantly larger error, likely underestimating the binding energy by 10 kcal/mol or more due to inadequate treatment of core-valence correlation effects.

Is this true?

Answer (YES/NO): NO